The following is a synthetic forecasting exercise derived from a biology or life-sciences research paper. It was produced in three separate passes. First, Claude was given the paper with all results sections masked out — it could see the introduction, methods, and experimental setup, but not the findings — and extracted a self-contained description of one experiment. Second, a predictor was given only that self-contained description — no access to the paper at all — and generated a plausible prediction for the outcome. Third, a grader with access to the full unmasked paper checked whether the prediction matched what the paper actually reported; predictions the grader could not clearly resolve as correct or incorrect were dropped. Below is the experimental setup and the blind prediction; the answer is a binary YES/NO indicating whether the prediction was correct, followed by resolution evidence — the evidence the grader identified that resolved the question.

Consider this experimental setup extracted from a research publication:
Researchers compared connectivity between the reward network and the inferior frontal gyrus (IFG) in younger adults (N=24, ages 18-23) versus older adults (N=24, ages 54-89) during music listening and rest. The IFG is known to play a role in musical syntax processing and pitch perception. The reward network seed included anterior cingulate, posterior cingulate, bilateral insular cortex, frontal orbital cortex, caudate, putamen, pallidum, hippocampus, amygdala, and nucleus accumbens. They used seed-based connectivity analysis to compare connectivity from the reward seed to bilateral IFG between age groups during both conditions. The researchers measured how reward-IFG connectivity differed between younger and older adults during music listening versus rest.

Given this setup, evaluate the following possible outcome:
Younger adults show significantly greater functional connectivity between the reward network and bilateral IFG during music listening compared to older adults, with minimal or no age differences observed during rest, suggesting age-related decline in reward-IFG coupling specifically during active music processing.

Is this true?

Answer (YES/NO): NO